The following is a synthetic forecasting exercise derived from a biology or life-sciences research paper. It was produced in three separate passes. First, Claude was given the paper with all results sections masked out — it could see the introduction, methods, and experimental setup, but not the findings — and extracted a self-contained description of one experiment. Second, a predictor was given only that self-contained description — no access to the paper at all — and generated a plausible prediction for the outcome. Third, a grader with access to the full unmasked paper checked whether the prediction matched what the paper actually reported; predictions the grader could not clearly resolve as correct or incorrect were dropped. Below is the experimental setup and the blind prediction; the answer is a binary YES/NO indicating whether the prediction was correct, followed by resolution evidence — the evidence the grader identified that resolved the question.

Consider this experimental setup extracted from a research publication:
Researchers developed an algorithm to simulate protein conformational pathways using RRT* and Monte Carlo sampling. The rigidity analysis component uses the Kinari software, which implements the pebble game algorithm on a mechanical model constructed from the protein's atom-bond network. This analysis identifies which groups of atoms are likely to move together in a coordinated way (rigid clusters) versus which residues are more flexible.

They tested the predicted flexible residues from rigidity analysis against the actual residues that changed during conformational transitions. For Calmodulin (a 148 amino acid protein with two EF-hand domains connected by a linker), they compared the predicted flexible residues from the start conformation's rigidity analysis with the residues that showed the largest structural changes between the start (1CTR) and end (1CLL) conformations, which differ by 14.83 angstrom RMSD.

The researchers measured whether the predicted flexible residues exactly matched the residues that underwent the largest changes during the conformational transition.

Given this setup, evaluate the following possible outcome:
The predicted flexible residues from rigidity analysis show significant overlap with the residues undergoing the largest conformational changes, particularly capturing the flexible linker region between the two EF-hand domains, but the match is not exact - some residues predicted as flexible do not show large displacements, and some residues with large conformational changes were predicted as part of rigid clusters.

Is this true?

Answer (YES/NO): YES